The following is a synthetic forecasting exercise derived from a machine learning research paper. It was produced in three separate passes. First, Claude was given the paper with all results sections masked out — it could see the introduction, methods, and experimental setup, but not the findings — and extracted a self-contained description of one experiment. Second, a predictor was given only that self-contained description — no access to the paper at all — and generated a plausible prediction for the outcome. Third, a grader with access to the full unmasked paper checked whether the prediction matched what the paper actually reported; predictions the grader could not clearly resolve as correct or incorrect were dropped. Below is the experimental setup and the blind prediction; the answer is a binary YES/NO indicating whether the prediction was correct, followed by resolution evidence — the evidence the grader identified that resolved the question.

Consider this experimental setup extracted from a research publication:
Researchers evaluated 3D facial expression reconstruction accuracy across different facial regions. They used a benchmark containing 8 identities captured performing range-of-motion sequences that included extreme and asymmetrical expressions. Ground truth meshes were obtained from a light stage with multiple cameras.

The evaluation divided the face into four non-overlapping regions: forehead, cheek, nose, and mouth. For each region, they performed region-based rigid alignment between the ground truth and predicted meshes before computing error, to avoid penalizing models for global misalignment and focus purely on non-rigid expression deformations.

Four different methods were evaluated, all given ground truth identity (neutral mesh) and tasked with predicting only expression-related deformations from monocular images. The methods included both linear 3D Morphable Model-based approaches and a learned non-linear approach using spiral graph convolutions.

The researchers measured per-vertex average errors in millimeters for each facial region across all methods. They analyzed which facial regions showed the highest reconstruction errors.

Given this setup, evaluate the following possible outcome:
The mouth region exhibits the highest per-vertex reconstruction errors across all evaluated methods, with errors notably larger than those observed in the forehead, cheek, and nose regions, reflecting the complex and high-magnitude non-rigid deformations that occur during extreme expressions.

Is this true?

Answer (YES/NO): NO